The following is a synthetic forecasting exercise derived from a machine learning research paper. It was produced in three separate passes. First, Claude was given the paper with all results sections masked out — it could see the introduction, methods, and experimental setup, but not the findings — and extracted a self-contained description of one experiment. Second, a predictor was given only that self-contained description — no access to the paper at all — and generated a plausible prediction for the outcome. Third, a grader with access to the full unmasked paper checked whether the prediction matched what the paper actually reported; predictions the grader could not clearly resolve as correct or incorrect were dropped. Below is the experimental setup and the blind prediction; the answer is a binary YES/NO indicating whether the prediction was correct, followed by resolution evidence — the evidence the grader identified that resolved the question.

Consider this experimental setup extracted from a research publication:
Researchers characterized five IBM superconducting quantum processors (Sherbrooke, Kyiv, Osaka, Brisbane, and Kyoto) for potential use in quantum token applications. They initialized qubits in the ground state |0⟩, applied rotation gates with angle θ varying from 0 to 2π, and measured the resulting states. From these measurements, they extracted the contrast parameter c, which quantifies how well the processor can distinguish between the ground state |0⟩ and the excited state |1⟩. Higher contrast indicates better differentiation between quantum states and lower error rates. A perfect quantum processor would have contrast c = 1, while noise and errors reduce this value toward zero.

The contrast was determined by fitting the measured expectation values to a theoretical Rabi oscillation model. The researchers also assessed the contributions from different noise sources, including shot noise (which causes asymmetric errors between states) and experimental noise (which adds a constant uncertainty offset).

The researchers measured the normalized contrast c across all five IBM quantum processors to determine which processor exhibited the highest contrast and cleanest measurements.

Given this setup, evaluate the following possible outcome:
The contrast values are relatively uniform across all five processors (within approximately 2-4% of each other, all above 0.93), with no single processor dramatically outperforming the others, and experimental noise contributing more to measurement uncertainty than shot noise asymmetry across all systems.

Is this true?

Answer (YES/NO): NO